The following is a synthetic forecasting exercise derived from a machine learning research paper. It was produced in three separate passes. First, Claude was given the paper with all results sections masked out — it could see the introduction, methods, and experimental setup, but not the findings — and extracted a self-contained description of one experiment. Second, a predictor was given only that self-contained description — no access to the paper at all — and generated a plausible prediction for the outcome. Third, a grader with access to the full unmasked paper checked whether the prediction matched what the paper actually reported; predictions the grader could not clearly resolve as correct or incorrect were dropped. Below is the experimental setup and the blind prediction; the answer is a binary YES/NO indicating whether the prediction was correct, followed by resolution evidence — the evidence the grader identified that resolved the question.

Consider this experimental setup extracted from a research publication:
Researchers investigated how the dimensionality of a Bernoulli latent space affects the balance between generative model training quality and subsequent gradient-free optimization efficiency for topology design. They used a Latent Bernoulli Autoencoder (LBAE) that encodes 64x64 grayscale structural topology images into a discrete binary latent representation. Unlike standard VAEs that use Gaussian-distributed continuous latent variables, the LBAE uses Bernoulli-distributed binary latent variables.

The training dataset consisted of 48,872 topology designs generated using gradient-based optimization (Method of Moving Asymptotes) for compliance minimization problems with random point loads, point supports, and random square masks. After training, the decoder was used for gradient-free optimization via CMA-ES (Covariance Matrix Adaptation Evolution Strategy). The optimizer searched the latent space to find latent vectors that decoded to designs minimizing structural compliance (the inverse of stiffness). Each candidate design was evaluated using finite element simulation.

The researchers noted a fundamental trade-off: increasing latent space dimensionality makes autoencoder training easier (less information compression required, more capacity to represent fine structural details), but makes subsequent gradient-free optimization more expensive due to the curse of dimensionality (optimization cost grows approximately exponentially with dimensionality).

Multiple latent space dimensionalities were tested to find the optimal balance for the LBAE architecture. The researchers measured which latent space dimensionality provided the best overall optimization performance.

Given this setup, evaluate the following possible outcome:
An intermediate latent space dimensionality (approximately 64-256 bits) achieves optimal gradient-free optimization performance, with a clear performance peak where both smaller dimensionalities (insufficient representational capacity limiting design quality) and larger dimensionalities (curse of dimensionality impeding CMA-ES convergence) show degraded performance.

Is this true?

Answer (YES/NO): YES